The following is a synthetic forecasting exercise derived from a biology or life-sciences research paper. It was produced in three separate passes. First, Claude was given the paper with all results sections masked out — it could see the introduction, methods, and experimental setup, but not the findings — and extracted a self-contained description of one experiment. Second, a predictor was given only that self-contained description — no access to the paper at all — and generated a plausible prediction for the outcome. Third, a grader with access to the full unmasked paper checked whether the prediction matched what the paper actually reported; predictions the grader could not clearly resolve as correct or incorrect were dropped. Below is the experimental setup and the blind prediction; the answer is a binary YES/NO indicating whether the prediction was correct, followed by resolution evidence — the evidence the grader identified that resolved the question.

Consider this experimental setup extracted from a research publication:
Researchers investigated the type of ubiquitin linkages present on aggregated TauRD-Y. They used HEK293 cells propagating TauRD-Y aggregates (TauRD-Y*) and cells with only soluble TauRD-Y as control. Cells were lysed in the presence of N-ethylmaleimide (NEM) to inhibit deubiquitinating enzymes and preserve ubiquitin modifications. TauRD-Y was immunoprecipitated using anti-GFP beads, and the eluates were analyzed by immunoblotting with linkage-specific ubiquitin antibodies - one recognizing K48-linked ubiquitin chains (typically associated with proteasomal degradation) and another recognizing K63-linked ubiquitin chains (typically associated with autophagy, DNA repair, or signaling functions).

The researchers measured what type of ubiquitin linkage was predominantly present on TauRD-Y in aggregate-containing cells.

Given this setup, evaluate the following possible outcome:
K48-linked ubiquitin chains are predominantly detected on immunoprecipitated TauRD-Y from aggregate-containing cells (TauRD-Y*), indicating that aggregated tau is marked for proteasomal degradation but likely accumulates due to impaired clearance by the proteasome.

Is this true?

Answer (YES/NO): NO